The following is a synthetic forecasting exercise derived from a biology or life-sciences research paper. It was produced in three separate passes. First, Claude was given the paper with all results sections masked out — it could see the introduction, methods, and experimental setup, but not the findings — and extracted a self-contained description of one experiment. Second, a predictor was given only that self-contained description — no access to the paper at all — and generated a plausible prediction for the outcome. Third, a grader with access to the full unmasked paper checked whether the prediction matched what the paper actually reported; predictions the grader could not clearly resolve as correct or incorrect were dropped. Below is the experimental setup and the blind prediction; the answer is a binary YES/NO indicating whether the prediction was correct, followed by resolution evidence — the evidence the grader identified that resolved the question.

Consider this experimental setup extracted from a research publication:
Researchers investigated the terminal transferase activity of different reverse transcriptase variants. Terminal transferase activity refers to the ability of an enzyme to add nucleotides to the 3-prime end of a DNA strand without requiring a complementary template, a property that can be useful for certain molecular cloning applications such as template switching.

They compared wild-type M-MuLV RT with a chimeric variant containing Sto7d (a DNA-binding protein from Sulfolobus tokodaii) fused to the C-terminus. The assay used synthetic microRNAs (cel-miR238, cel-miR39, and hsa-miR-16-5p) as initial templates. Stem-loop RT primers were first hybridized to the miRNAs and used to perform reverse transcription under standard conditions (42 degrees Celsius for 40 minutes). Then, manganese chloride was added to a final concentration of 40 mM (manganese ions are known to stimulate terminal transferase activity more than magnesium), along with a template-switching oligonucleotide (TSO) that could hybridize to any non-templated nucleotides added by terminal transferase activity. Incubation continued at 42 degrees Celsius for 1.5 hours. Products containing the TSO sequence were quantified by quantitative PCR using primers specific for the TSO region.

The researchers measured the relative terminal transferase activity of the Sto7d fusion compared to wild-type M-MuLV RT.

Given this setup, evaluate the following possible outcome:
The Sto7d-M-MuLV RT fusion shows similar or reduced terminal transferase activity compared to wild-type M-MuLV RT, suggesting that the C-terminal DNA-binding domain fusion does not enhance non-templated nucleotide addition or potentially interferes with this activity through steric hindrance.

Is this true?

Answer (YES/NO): YES